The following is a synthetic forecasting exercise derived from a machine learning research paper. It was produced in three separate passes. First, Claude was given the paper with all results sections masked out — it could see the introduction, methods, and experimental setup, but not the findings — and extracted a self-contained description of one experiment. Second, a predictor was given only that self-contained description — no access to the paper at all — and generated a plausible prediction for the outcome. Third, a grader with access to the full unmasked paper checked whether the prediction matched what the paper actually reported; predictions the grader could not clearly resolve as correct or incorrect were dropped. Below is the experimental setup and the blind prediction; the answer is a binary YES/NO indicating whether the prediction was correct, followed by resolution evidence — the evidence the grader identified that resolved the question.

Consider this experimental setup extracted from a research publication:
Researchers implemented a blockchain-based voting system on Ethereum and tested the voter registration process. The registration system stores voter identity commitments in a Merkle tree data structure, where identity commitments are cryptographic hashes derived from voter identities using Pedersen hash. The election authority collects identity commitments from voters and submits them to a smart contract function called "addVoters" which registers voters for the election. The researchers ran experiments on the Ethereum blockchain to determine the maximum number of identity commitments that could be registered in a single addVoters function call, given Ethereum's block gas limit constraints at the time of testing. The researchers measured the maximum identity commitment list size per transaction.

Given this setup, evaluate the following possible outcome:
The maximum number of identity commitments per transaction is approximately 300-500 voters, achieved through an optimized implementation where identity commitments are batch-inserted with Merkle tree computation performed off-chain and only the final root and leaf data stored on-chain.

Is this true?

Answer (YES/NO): NO